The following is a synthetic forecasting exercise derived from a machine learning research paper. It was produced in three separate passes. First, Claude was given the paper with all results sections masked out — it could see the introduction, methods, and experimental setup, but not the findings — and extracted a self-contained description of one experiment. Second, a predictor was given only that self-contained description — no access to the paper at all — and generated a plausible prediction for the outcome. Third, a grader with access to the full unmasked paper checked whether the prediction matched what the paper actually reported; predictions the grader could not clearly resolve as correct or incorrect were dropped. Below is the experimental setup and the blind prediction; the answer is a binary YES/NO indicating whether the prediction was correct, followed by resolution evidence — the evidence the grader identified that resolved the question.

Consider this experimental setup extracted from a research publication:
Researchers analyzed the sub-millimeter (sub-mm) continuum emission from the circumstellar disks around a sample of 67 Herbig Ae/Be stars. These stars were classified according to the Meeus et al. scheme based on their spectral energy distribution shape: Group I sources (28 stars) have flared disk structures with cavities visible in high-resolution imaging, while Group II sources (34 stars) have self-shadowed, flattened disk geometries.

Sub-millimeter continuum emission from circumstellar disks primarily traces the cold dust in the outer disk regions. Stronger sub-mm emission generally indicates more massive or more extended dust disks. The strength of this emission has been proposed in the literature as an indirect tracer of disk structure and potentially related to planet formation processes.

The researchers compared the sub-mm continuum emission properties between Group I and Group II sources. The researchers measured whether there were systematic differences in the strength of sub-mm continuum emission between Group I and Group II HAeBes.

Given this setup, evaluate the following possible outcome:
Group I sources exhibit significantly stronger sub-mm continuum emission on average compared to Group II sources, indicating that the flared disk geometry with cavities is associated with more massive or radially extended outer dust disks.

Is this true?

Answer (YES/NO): YES